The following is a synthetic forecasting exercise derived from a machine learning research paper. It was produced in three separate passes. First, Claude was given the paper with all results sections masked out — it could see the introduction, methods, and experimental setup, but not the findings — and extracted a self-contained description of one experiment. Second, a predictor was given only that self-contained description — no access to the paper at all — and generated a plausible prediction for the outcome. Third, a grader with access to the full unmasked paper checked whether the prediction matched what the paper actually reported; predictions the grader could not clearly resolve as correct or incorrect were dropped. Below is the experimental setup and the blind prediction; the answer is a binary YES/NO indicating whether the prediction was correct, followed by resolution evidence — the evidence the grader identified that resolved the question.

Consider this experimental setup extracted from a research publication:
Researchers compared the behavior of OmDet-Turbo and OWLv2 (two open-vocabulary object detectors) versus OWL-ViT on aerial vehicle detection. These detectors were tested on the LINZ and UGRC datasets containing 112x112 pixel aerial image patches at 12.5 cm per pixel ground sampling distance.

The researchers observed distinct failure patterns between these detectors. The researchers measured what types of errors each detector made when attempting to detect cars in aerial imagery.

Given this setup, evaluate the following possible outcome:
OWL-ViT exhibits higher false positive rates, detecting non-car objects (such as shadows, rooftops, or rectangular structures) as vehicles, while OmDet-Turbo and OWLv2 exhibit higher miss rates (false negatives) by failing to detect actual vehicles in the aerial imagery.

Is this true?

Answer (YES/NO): NO